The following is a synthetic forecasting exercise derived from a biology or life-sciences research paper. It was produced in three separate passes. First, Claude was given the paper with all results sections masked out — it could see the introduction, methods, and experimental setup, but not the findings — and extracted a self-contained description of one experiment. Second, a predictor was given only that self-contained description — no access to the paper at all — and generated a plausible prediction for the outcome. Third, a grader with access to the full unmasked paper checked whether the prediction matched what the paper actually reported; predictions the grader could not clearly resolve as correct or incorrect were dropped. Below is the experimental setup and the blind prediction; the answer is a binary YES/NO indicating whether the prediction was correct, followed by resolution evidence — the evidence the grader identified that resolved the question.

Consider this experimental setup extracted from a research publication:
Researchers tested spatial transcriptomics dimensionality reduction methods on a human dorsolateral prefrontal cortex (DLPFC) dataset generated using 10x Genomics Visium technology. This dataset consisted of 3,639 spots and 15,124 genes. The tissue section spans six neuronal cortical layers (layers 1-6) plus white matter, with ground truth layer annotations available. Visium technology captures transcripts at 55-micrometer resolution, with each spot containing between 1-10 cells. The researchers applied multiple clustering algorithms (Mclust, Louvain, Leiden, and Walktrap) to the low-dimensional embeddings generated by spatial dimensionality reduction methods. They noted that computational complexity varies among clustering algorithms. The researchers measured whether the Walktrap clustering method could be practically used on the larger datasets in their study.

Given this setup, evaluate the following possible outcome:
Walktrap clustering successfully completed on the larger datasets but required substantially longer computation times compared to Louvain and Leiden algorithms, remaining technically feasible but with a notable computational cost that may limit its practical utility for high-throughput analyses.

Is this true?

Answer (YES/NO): NO